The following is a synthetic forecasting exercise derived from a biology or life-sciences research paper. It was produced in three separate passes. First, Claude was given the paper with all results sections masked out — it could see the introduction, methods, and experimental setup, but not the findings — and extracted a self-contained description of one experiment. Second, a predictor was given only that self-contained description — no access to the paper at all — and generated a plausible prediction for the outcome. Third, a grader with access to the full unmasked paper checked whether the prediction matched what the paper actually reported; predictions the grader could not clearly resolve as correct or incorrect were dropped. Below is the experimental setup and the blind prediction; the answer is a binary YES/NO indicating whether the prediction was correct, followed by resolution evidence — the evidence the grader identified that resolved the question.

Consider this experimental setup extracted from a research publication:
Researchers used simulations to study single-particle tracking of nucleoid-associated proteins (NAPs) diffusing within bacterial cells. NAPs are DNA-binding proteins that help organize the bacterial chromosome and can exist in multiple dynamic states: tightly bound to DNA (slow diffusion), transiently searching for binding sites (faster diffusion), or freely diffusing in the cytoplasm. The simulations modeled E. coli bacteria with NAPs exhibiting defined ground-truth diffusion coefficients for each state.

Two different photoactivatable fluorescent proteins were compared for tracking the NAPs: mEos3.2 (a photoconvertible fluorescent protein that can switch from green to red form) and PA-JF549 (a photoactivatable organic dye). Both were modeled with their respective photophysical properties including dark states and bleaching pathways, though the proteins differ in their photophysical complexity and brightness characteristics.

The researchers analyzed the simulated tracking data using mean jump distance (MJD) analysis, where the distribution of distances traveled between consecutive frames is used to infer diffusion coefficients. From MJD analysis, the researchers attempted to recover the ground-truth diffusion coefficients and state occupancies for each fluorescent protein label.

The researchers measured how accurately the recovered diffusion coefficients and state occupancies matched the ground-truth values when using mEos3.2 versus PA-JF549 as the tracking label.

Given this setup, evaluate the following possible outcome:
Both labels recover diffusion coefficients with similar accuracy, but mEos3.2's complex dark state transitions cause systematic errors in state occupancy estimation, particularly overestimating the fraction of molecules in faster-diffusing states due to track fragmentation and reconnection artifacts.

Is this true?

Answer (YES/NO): NO